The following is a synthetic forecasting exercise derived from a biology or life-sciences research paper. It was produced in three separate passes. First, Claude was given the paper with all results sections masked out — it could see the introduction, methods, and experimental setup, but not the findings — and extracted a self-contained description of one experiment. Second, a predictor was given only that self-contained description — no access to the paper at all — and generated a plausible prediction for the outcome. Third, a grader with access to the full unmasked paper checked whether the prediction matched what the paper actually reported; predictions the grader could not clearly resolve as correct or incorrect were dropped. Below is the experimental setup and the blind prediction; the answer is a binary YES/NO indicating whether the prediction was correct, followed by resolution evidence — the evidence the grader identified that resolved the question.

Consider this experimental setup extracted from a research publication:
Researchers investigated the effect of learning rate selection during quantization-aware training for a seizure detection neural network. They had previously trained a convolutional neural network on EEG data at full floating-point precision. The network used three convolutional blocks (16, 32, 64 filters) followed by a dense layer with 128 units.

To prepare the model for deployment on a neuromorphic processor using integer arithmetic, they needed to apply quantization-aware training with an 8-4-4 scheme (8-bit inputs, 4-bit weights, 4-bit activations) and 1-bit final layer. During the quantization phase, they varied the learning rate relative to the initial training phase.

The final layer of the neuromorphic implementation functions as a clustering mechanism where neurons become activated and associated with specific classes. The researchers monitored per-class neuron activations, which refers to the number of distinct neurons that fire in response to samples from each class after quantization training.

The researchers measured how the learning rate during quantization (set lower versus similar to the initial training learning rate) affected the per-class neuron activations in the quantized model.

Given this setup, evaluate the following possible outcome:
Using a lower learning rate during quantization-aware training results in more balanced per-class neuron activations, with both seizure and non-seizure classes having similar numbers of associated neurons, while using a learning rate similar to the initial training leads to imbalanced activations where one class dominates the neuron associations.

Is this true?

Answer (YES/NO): NO